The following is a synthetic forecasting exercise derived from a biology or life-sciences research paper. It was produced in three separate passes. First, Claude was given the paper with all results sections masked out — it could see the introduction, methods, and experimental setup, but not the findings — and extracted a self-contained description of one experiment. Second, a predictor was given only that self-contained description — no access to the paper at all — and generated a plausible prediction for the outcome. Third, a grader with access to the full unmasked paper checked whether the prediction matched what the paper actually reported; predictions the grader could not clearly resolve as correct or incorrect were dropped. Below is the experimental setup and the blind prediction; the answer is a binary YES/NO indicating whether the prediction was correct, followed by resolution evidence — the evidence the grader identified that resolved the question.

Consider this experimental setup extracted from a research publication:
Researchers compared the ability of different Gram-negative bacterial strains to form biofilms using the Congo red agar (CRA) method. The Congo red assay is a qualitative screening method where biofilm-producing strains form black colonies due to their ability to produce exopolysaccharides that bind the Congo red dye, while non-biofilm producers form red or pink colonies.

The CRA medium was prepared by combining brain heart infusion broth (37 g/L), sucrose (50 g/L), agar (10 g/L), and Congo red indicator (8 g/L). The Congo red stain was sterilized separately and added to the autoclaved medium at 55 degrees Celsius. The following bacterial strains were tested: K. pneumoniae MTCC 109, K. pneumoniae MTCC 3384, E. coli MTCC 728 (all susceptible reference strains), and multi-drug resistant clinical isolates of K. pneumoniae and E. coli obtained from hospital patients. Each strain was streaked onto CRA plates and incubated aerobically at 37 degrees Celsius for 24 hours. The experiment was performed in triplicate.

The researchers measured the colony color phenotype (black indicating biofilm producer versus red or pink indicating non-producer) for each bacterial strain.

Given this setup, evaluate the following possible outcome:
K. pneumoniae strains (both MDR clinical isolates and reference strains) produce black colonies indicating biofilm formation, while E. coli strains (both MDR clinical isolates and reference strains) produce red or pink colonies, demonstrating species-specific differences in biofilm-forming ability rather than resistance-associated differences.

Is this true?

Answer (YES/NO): NO